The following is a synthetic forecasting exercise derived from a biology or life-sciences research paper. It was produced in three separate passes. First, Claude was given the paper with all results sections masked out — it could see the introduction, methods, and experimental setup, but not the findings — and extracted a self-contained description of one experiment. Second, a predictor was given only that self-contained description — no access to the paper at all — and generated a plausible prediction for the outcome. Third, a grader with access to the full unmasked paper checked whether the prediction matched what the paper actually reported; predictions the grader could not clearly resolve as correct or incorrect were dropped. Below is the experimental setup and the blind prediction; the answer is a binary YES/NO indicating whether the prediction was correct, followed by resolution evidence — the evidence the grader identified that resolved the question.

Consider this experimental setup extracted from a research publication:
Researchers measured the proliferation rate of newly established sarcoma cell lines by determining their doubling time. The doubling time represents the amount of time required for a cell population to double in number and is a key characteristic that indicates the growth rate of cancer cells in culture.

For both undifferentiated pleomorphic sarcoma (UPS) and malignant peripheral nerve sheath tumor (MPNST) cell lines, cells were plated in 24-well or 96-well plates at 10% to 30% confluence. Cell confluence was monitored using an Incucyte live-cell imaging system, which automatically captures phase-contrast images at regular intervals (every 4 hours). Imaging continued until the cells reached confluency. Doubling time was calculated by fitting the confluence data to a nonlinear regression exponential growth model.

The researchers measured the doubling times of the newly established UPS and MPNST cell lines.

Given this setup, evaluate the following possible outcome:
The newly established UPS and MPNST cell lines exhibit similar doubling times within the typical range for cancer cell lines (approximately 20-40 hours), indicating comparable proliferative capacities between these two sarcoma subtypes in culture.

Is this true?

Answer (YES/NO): NO